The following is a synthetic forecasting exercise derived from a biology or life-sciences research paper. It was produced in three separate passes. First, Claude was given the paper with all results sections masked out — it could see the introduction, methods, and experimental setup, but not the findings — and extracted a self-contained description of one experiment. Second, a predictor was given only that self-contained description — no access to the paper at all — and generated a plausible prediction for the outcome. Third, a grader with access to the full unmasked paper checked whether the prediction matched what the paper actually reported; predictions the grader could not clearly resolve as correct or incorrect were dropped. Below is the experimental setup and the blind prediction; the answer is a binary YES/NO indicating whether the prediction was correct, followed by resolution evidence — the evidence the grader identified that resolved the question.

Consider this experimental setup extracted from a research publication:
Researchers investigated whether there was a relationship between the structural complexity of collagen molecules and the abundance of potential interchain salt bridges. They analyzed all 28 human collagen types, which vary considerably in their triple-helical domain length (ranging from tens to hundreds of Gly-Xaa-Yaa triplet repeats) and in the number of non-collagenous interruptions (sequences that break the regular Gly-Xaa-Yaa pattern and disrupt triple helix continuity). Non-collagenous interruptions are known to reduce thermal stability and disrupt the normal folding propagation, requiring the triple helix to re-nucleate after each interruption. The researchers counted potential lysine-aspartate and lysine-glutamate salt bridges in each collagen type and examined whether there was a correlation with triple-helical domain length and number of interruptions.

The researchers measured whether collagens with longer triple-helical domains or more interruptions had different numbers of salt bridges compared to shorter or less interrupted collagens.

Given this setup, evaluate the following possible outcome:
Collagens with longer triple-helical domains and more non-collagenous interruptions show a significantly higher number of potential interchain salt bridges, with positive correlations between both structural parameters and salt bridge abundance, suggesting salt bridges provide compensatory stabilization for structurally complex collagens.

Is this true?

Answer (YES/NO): YES